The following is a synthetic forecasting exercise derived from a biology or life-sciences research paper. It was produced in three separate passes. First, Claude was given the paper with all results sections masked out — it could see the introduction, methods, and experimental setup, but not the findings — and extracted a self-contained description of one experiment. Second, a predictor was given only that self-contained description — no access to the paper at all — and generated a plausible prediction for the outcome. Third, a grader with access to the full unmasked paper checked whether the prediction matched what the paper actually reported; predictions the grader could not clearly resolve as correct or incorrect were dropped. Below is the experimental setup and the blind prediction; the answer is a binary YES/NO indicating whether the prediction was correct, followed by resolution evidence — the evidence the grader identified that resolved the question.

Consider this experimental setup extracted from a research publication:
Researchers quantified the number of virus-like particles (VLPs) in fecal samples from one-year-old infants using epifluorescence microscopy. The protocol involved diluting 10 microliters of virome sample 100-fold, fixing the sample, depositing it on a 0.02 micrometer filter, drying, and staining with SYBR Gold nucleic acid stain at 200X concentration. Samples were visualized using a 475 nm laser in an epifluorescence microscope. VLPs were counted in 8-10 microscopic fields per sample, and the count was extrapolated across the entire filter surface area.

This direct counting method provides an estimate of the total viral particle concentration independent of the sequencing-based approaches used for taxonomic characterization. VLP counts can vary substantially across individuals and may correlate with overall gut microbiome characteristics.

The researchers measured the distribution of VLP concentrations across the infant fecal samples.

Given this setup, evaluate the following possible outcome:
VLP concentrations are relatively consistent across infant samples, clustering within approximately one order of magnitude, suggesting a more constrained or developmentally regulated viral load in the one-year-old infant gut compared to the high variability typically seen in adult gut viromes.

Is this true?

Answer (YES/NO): YES